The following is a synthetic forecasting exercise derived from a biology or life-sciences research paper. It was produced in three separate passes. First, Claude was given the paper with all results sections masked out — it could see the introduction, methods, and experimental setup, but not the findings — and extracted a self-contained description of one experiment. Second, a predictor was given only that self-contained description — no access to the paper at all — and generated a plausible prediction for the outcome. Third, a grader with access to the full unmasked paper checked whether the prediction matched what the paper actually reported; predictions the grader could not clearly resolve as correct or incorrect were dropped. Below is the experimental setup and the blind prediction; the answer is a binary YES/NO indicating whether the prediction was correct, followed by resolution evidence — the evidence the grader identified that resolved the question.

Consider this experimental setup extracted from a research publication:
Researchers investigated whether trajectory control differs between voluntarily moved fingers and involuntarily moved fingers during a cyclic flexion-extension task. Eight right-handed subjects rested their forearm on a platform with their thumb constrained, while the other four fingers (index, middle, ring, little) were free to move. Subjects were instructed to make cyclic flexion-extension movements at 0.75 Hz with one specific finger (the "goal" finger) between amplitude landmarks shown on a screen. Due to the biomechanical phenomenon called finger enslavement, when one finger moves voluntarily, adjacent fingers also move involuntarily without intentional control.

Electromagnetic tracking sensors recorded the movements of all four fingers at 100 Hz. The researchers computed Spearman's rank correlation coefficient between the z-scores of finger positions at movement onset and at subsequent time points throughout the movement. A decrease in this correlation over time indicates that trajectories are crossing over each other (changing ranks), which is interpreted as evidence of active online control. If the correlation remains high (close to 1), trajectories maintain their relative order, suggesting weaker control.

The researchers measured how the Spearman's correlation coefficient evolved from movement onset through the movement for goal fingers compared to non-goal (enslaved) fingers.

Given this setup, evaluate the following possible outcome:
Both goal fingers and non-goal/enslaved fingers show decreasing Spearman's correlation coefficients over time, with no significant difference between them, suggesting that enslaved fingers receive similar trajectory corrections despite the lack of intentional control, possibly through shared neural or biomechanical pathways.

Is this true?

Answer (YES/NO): NO